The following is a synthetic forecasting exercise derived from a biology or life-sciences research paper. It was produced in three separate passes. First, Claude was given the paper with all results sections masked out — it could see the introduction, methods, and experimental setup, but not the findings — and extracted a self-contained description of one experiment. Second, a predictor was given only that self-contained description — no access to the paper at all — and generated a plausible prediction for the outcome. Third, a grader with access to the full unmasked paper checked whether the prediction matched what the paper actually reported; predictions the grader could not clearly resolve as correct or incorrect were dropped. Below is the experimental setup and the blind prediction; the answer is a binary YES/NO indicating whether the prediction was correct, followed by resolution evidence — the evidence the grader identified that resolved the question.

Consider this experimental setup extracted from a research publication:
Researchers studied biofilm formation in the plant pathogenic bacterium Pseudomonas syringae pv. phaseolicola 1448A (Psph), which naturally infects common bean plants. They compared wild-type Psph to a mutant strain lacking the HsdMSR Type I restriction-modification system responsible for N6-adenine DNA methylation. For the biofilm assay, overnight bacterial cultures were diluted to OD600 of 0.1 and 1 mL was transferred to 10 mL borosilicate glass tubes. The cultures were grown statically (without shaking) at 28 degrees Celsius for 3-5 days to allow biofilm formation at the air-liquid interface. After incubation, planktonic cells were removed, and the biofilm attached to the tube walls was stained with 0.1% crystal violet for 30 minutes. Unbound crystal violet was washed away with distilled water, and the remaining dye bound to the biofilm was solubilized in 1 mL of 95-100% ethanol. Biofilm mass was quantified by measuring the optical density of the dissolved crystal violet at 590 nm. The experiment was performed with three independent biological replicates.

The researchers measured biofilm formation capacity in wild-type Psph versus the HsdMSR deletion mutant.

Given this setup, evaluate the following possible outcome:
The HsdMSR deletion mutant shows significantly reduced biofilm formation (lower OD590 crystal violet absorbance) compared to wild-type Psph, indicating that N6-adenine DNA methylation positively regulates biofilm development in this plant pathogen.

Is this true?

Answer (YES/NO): NO